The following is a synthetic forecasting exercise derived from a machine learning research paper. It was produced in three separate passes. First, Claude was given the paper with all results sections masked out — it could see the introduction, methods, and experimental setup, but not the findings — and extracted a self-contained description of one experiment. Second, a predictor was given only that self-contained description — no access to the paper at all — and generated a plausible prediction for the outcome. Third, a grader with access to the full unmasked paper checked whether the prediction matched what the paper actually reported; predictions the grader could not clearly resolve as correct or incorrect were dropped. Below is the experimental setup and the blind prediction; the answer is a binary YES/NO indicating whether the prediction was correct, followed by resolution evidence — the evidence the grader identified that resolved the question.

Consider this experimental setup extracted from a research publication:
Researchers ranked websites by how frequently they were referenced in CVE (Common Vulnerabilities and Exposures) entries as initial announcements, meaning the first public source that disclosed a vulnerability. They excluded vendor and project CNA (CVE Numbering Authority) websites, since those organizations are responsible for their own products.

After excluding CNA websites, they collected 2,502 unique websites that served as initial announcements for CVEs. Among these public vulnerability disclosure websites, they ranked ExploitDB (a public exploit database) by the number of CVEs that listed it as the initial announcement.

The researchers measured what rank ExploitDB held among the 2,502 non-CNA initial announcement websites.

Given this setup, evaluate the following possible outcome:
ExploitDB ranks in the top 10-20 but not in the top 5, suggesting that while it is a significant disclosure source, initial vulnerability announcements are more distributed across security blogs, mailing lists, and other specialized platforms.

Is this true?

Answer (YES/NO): NO